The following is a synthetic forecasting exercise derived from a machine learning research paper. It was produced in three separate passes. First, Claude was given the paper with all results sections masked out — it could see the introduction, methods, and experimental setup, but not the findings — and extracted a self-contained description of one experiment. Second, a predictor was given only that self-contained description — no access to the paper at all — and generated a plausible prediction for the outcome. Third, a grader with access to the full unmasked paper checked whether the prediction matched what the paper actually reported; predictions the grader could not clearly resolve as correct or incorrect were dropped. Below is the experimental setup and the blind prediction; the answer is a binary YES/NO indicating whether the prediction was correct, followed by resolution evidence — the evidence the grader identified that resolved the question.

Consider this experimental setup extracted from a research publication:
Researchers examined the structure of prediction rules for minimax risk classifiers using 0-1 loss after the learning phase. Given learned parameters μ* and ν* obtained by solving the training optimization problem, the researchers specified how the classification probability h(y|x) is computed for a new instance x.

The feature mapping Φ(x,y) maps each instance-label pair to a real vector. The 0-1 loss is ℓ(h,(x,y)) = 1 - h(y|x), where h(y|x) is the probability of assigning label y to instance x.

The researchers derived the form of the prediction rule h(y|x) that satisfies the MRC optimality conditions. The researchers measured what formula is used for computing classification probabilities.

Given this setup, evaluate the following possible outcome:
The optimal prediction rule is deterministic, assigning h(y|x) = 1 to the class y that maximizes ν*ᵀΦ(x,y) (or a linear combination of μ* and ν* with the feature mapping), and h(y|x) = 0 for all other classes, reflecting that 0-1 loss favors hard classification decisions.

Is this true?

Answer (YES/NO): NO